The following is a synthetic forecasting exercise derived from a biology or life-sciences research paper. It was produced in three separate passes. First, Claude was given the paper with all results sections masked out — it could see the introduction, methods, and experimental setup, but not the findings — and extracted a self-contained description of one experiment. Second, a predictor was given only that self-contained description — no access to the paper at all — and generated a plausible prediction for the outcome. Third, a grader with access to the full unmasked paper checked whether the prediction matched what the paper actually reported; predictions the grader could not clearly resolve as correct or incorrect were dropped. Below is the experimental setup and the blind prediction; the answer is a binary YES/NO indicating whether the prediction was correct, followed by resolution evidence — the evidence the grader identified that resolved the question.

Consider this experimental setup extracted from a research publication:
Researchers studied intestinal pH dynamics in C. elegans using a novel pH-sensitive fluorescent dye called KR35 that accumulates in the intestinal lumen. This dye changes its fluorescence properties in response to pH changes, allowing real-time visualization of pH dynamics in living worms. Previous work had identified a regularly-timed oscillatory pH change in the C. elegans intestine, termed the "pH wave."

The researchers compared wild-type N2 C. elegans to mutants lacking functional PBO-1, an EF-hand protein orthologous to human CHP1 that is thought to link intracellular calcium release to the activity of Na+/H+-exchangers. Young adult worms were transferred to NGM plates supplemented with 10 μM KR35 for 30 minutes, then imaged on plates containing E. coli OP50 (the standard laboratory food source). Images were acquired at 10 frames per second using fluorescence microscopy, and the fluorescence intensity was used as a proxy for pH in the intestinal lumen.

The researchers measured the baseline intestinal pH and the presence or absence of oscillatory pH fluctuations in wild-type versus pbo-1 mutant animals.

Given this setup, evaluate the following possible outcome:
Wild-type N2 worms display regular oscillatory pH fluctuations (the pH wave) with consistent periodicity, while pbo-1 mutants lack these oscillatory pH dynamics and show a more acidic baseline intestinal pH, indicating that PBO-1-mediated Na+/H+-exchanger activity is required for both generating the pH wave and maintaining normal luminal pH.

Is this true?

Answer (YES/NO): NO